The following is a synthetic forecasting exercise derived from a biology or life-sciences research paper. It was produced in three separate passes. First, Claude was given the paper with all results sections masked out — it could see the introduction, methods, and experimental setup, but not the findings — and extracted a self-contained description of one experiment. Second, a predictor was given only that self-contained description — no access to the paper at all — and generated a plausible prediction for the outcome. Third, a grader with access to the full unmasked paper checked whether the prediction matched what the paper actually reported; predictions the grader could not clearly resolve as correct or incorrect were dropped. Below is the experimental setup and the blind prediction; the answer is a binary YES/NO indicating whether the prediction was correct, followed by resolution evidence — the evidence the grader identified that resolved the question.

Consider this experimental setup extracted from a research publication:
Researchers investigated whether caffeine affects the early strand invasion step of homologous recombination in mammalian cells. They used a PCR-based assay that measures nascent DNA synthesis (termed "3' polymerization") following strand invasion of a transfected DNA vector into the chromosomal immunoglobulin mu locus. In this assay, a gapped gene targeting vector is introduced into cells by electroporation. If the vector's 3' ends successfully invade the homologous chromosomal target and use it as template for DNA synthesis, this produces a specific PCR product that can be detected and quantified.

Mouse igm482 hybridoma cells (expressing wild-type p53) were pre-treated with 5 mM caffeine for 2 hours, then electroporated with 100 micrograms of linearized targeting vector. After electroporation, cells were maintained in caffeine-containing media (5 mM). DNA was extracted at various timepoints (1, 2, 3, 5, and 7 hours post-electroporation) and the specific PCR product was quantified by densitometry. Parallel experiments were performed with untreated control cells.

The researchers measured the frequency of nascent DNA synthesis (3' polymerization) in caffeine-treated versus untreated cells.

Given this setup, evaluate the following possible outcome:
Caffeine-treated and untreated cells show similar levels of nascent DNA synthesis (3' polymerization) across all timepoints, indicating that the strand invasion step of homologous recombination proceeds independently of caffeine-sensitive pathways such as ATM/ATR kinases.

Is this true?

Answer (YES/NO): NO